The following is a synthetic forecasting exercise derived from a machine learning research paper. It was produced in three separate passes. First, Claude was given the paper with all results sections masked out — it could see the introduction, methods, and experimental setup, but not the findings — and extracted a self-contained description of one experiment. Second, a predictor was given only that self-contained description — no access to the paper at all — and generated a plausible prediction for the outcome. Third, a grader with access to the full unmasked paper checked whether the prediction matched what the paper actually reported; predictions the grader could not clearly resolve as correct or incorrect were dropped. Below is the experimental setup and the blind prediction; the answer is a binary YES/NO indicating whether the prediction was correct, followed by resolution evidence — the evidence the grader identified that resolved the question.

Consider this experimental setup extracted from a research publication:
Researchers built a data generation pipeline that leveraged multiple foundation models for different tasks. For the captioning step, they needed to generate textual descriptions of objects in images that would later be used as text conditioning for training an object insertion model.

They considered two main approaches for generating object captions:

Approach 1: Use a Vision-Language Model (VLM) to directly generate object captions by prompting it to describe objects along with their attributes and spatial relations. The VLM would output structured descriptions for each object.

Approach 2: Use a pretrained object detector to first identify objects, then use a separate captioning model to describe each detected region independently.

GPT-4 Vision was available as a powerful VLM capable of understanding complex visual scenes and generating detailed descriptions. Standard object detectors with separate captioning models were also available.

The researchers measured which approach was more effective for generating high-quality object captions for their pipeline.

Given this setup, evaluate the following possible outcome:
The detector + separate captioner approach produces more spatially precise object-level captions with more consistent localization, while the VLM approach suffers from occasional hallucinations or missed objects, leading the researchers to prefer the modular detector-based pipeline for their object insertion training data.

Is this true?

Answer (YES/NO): NO